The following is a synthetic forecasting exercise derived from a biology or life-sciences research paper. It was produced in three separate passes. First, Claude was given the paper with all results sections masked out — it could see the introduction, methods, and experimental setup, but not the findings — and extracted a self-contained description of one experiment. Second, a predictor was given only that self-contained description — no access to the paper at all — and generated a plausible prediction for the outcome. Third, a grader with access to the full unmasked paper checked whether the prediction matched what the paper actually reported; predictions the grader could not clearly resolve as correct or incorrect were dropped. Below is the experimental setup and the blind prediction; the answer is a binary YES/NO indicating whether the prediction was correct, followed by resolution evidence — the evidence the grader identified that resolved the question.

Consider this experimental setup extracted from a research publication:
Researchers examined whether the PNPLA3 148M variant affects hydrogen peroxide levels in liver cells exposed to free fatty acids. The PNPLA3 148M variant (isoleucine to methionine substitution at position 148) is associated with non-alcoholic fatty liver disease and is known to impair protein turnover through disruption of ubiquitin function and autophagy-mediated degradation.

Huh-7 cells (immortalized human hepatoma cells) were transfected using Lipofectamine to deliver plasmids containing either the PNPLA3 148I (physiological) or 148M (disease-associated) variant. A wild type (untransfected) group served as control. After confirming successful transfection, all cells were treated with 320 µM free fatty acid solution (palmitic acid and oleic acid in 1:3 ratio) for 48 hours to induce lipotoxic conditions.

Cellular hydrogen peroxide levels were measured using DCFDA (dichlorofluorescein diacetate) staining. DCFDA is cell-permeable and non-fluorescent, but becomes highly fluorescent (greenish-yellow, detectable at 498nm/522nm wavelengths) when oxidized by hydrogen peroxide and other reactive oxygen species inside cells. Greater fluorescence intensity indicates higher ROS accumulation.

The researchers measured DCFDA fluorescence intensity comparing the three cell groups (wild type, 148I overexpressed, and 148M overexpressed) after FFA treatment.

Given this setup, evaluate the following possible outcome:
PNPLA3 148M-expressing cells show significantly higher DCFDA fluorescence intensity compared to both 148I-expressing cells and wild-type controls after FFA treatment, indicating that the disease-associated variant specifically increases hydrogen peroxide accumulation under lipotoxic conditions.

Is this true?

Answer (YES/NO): YES